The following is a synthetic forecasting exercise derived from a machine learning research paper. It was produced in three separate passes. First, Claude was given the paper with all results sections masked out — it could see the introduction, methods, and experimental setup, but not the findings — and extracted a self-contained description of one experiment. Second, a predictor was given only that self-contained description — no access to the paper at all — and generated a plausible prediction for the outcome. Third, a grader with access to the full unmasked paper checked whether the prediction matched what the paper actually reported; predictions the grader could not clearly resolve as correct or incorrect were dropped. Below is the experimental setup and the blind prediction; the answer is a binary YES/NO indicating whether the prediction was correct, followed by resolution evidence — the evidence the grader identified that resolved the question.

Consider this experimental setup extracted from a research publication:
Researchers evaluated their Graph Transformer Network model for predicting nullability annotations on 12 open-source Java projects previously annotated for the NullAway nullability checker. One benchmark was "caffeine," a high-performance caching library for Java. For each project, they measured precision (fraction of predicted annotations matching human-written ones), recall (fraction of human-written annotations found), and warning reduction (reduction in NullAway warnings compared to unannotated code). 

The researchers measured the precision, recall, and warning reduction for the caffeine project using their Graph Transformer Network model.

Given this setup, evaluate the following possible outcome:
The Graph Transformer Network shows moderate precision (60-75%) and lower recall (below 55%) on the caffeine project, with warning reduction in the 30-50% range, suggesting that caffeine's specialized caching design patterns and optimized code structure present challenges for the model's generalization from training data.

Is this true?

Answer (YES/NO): NO